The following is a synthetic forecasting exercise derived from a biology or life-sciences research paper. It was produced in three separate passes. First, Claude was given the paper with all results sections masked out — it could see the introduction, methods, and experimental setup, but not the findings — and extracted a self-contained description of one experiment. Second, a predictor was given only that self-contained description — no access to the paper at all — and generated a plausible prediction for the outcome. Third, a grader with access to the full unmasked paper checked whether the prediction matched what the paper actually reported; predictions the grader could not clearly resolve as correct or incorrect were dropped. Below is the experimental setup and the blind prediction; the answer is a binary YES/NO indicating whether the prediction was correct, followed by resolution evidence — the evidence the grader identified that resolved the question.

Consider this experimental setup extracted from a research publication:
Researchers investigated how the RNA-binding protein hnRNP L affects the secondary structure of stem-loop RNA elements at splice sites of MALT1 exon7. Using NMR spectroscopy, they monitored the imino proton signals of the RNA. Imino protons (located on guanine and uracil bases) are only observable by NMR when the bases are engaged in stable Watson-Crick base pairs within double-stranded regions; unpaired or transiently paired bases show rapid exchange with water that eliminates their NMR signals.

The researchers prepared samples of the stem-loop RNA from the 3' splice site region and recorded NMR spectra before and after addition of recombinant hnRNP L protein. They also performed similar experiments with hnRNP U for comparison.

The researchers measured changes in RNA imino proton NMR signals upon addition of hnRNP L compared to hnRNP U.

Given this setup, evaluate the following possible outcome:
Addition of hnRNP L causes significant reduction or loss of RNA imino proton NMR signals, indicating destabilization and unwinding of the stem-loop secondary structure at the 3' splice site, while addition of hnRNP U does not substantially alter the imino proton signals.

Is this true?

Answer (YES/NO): NO